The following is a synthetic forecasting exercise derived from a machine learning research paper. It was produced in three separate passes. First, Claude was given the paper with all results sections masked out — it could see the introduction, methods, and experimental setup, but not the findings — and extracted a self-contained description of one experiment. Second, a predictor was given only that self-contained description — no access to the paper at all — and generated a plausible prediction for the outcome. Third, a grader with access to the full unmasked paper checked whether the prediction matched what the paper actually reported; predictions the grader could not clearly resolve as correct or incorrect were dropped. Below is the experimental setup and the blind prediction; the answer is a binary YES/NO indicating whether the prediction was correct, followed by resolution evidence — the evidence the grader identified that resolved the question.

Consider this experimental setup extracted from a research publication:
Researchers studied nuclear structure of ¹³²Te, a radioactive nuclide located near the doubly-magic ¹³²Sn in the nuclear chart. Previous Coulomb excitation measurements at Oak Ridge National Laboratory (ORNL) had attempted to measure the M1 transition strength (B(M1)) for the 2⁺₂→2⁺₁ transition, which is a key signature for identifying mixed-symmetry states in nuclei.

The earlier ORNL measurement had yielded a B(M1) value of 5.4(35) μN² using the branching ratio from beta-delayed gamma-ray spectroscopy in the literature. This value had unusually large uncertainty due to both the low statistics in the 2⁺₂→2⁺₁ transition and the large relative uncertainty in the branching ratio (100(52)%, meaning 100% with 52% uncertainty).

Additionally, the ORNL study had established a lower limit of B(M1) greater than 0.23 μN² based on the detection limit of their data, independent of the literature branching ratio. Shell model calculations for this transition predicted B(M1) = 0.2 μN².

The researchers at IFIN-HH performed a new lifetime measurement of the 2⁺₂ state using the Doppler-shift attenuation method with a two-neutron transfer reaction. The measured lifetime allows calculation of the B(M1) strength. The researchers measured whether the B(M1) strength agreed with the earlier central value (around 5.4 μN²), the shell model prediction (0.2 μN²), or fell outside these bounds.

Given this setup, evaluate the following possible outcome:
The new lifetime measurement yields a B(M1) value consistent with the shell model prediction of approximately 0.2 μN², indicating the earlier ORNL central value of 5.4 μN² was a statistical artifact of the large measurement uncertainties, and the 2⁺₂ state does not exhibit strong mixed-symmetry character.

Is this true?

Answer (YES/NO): NO